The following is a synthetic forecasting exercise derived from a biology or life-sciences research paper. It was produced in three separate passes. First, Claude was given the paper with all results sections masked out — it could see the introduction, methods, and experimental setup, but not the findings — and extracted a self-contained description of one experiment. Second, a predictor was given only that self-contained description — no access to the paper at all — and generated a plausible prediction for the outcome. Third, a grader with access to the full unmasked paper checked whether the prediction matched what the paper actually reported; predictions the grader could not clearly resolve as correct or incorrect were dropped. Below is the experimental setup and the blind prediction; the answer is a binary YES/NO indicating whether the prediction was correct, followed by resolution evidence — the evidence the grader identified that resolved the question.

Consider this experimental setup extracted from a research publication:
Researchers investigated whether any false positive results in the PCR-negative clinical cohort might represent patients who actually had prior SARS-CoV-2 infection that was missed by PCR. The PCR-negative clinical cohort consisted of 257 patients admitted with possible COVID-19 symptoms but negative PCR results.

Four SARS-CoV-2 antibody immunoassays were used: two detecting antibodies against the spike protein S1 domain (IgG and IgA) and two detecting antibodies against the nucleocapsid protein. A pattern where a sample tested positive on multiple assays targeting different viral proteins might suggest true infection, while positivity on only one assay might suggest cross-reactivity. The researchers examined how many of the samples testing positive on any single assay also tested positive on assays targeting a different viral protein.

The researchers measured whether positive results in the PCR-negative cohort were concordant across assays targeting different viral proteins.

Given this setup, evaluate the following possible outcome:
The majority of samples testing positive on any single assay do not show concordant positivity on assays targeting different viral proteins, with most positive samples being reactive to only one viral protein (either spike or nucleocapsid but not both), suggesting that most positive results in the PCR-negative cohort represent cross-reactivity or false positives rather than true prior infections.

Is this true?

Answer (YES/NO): YES